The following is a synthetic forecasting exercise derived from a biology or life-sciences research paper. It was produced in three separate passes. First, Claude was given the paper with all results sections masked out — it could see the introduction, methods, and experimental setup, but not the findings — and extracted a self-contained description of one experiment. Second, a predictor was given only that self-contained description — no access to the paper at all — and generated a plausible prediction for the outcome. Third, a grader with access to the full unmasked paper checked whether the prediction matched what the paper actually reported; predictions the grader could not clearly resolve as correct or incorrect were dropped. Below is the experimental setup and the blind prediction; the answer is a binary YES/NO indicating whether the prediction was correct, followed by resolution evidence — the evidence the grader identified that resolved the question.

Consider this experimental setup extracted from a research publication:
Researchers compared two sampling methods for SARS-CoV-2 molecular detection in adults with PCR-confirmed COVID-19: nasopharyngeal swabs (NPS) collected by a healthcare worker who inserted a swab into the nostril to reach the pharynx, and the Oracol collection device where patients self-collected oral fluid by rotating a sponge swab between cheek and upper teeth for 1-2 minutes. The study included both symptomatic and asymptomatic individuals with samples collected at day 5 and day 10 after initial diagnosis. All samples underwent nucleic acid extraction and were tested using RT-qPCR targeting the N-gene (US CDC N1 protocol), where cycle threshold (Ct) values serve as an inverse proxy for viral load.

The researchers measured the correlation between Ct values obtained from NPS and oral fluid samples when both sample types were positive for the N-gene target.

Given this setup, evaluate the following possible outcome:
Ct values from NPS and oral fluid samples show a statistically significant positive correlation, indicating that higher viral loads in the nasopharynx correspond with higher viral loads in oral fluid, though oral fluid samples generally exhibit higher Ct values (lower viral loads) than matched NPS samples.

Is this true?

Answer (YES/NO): YES